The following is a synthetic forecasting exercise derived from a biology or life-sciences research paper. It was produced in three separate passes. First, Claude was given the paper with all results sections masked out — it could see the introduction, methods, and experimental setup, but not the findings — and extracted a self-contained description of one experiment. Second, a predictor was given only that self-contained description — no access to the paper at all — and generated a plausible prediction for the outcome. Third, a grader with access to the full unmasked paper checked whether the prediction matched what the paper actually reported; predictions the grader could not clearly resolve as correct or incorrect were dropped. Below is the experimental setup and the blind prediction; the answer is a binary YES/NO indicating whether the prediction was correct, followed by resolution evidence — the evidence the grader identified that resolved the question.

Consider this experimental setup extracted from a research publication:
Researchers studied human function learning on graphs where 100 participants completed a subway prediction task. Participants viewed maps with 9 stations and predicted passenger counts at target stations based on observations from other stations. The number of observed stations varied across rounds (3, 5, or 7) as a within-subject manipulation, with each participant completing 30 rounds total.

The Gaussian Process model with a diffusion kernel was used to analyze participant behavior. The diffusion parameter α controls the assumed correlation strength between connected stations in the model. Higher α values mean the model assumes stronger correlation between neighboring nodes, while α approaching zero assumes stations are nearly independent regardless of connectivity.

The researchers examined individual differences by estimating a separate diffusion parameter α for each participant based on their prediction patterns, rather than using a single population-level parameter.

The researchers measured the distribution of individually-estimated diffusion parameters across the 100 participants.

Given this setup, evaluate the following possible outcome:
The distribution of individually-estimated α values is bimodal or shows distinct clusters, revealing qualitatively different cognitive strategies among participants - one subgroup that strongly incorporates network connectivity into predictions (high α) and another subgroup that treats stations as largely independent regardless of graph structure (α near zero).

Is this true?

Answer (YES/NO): NO